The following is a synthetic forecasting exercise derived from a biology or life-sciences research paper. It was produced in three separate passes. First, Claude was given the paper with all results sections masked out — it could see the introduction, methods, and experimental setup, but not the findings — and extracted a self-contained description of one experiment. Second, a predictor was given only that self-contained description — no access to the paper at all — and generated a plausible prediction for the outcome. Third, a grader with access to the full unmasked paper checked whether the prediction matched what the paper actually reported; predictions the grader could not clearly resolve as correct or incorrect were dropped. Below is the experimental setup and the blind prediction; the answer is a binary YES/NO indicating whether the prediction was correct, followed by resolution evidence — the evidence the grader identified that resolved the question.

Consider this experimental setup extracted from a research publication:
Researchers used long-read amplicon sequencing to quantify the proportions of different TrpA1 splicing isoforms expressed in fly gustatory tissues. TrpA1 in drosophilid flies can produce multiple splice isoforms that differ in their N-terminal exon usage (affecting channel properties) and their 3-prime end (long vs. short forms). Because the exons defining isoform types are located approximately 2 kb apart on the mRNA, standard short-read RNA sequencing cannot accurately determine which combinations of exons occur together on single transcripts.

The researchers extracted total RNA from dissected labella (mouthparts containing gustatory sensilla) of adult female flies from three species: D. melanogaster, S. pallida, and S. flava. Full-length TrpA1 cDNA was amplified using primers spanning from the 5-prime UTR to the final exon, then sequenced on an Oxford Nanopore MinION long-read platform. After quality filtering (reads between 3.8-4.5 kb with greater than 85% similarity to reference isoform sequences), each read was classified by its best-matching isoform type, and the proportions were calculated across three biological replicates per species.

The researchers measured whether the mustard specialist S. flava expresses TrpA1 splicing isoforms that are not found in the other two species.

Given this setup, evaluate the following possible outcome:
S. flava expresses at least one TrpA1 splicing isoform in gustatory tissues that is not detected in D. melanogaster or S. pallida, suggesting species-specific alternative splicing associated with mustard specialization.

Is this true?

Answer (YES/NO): YES